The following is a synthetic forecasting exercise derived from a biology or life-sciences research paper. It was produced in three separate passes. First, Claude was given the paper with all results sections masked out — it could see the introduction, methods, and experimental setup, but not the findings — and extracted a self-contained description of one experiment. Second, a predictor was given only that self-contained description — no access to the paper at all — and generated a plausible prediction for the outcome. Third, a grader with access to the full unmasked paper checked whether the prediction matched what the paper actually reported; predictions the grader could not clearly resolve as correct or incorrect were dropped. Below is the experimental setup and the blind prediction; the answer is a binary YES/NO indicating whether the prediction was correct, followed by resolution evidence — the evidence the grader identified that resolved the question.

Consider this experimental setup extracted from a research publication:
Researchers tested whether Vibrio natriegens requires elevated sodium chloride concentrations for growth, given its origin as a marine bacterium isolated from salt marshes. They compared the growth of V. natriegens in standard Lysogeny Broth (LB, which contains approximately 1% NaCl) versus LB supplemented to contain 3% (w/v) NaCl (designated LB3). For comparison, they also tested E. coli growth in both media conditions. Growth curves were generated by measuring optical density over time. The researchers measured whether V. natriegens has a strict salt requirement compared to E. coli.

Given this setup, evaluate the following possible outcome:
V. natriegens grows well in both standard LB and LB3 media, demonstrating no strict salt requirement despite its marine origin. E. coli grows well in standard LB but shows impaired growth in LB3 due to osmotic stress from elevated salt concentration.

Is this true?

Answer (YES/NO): NO